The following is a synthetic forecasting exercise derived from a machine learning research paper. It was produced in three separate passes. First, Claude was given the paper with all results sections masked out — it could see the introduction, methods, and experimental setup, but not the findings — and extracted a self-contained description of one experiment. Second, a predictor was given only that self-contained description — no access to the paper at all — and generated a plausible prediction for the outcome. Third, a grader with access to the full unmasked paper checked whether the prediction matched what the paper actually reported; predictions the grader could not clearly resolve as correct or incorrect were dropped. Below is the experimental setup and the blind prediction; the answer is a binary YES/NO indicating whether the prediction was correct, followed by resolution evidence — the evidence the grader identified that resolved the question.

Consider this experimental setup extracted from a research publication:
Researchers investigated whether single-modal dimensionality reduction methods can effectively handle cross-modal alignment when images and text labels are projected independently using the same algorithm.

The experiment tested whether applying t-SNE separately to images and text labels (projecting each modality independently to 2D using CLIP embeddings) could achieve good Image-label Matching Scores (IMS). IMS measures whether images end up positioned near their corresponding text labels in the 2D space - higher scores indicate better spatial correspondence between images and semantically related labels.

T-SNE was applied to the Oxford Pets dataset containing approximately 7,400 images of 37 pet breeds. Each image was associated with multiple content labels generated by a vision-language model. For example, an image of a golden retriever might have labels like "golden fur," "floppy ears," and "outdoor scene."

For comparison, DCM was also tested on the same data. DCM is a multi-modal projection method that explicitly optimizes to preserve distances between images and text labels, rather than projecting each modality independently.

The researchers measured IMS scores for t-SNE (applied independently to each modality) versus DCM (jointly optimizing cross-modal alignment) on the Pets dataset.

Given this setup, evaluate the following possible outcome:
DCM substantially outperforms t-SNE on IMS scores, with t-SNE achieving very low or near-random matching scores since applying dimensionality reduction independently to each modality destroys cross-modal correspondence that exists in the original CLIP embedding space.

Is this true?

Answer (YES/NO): NO